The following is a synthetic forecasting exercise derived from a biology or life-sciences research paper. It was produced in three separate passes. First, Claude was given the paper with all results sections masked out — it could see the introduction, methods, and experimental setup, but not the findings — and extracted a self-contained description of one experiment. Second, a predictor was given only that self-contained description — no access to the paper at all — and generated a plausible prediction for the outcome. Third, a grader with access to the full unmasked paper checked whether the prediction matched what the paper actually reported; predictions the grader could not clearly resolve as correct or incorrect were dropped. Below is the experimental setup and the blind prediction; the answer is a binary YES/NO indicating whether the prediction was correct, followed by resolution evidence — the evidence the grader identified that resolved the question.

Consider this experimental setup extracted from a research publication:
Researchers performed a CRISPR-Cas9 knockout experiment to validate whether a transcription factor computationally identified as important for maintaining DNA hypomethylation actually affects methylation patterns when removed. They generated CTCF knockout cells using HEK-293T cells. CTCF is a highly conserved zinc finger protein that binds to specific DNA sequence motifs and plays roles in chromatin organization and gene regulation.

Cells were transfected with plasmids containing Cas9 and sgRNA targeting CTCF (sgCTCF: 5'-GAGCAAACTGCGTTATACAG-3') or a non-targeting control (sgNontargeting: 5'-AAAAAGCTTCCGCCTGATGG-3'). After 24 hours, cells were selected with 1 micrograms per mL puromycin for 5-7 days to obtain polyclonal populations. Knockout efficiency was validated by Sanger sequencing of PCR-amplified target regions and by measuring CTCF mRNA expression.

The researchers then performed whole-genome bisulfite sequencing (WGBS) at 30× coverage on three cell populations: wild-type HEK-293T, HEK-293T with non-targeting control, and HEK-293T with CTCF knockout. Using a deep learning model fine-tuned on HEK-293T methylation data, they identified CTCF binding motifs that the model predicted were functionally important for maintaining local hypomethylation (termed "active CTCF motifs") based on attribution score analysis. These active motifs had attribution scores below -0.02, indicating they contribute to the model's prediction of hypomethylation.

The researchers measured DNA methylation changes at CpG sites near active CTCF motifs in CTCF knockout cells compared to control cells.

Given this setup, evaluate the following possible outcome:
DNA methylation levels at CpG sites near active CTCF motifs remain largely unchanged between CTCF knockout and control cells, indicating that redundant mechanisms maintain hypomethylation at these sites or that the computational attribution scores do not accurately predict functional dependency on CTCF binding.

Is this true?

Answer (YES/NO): NO